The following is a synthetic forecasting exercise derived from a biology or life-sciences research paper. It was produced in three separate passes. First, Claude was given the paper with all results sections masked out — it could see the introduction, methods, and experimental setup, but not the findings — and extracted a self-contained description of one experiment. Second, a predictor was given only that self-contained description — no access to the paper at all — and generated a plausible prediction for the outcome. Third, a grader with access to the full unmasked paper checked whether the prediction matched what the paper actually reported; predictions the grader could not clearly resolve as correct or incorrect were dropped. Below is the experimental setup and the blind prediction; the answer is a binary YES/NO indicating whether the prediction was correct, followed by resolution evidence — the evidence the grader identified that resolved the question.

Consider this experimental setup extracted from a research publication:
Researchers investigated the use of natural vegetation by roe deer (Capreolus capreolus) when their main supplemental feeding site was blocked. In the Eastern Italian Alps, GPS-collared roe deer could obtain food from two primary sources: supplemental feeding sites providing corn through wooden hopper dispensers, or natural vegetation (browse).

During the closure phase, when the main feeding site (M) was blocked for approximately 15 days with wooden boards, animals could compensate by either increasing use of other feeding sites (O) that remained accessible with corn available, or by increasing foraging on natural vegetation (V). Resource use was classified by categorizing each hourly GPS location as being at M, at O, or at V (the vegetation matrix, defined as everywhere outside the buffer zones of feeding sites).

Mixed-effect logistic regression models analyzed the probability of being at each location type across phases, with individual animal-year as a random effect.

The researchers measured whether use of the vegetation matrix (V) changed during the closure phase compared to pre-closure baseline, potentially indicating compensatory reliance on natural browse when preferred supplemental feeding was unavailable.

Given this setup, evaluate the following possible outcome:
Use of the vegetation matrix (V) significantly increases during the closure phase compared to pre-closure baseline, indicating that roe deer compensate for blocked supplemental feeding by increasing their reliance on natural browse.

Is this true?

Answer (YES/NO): YES